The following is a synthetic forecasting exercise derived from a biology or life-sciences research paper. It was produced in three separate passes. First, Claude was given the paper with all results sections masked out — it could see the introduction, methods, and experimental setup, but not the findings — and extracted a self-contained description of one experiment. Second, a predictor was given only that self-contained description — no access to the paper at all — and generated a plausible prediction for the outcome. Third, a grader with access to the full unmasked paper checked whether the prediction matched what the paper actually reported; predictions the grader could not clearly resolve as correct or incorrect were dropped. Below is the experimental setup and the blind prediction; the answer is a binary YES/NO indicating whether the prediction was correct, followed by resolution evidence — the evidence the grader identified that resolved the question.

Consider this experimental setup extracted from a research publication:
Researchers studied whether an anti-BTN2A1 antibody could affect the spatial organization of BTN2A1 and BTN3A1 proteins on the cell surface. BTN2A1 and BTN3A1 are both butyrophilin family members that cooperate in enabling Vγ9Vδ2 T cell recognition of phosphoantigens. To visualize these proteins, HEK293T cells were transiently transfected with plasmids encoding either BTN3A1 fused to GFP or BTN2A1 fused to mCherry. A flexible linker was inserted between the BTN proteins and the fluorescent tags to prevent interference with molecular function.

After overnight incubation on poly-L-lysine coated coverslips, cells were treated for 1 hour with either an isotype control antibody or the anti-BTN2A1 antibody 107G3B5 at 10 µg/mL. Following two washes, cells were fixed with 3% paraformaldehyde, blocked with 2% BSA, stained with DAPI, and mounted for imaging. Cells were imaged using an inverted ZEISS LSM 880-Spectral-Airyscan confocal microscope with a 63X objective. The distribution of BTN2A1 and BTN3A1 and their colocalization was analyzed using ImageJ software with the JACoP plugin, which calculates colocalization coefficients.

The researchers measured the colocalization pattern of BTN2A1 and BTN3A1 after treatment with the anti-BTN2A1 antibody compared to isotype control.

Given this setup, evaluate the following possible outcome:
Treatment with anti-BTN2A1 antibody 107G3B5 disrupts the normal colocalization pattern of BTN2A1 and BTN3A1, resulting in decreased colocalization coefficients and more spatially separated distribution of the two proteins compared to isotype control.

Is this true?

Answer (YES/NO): NO